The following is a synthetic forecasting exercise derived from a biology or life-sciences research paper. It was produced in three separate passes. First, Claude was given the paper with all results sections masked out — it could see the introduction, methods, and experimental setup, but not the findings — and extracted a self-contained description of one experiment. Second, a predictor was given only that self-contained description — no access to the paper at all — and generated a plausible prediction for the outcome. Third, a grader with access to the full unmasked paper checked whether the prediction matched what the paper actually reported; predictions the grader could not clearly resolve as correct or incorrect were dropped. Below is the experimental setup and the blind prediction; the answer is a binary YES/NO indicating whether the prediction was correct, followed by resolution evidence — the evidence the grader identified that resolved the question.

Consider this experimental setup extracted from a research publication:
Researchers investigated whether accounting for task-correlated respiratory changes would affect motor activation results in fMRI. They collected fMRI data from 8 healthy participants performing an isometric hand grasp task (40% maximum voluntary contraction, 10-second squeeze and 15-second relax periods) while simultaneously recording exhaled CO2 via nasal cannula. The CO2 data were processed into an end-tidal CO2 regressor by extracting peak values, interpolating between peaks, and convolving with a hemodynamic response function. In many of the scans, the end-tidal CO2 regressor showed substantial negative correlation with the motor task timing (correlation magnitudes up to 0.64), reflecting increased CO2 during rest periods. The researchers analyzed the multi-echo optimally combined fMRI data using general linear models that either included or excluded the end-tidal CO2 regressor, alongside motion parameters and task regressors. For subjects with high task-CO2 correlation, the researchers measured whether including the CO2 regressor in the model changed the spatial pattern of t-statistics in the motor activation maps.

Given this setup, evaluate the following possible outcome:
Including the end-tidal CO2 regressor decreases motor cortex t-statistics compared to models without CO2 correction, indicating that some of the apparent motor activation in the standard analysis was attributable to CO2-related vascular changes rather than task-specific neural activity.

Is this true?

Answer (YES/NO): NO